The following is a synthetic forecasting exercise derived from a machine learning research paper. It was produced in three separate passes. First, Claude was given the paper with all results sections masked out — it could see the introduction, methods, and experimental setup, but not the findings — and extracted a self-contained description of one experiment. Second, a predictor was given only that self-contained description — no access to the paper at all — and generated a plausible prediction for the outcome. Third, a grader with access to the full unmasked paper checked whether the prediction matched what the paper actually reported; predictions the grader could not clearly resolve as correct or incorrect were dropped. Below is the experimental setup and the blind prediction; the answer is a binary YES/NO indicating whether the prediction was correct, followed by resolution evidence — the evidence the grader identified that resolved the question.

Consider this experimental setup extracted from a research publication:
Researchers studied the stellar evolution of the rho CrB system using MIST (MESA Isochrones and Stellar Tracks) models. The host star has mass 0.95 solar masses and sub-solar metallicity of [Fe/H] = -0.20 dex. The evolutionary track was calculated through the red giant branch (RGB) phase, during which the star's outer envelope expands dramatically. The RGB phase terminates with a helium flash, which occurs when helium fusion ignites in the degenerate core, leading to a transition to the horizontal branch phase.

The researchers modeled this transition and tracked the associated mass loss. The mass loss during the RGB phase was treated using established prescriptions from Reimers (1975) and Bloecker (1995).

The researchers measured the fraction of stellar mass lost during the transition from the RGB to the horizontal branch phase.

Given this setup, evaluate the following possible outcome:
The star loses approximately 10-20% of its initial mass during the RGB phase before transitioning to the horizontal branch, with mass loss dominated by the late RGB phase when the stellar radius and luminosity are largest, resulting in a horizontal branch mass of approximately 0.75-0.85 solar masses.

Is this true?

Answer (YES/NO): NO